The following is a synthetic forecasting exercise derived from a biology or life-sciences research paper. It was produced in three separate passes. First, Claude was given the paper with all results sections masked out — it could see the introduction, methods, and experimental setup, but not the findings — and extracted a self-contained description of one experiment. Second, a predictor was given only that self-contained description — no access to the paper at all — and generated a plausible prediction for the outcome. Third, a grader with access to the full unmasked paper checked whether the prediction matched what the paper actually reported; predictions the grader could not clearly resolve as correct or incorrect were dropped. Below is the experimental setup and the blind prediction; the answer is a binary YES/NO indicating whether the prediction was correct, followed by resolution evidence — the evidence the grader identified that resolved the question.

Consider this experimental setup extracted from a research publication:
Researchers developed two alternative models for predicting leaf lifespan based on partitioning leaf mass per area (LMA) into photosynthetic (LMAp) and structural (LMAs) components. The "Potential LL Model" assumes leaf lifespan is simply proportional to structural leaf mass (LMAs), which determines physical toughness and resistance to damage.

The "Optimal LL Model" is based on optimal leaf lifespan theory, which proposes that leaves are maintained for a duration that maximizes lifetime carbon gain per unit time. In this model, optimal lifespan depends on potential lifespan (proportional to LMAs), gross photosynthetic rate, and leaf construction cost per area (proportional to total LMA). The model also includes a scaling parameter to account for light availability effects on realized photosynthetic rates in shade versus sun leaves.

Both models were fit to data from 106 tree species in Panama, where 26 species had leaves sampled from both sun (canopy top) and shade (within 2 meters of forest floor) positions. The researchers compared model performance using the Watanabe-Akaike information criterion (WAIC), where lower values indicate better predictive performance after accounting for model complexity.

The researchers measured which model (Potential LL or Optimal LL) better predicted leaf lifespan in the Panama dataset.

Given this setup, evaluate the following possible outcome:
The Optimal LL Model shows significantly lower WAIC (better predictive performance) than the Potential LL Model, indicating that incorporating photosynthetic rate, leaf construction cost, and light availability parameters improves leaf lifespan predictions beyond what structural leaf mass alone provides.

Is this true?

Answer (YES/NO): YES